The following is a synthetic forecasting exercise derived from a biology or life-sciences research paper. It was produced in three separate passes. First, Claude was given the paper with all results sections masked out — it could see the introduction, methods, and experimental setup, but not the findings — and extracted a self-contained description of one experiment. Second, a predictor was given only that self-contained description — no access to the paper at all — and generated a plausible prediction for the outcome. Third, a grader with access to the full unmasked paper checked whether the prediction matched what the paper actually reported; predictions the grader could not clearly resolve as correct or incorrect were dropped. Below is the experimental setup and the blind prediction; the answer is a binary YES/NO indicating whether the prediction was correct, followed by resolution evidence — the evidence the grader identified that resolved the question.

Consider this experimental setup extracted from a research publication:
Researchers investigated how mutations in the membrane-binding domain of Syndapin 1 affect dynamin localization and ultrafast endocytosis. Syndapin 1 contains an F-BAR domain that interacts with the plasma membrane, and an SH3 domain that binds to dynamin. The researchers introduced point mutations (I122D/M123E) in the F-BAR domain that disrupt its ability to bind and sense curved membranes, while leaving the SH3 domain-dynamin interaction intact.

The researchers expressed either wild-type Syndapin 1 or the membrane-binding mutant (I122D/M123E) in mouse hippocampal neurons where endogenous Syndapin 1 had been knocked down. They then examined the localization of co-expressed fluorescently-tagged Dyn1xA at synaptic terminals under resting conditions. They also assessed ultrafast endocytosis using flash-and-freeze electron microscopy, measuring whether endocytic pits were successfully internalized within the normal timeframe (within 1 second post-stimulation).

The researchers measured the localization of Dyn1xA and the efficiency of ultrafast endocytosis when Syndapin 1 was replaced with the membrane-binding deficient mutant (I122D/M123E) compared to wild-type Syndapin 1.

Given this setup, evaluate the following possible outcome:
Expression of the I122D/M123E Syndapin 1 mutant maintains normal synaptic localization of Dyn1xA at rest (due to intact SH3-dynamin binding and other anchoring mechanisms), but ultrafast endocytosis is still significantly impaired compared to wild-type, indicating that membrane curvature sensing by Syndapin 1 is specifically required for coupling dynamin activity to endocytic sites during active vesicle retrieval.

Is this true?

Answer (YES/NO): NO